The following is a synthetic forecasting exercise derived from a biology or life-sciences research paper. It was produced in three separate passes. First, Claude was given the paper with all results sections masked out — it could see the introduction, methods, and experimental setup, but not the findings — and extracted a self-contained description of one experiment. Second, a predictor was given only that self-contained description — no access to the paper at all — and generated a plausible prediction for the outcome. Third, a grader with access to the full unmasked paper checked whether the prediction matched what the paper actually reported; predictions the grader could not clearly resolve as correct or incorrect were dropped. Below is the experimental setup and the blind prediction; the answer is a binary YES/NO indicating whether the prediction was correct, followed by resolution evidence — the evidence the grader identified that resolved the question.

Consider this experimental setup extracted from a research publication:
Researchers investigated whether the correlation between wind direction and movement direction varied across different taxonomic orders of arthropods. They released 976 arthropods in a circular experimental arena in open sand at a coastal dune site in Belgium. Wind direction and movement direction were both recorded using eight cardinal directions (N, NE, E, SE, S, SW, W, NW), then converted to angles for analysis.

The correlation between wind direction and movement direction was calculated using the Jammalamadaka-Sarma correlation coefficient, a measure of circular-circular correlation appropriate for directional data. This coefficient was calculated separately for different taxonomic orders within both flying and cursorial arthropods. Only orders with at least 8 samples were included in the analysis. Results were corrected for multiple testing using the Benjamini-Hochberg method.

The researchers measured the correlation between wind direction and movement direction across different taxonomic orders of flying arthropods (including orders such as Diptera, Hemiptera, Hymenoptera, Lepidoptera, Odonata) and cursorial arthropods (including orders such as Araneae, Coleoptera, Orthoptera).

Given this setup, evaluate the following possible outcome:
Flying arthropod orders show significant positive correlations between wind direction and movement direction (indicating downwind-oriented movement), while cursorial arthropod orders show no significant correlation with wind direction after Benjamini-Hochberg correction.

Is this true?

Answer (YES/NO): NO